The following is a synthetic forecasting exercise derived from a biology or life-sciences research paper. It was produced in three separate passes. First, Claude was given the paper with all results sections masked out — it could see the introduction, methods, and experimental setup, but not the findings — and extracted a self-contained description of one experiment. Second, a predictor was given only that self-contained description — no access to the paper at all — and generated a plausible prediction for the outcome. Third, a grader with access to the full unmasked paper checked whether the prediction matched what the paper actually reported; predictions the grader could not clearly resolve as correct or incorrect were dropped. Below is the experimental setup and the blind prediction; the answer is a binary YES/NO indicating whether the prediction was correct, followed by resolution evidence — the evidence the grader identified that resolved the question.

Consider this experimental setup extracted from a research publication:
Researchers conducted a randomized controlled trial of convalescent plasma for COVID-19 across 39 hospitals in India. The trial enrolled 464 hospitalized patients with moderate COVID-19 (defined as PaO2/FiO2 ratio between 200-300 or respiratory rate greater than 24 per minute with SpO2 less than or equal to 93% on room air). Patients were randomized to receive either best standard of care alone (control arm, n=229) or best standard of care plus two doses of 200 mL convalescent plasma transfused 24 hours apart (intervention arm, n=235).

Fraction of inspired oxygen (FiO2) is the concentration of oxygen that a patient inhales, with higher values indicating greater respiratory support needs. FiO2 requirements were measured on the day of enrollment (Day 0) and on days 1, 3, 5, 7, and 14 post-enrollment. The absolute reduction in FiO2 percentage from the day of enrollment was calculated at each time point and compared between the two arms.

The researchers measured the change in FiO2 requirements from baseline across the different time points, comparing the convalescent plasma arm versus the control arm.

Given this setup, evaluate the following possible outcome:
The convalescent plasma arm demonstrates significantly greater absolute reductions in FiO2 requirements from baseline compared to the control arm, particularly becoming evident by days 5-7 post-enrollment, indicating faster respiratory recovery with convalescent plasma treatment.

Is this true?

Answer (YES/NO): NO